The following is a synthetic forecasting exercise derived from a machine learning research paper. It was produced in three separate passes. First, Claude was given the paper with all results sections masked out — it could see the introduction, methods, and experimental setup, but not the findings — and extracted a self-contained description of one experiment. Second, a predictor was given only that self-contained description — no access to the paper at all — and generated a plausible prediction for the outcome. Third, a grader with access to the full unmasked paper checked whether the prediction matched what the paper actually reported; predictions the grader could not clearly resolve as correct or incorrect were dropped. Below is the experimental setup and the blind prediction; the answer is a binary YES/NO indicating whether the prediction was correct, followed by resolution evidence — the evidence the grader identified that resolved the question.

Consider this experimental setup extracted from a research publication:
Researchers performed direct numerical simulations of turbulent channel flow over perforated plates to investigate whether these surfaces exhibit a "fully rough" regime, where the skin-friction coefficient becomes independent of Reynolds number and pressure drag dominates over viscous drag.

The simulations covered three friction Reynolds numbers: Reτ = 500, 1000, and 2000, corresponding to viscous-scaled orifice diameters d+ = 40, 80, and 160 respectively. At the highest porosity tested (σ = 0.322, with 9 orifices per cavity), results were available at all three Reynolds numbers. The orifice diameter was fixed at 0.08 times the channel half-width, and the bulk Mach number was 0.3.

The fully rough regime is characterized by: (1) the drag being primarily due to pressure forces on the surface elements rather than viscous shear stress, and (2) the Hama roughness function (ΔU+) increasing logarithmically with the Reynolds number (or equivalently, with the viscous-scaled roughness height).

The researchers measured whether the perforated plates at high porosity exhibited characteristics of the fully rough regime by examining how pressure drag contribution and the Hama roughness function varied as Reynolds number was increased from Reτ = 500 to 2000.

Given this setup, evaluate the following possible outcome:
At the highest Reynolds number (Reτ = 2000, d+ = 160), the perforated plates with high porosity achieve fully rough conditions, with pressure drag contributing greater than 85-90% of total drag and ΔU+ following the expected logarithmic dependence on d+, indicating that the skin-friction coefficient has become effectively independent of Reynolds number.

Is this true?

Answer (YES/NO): NO